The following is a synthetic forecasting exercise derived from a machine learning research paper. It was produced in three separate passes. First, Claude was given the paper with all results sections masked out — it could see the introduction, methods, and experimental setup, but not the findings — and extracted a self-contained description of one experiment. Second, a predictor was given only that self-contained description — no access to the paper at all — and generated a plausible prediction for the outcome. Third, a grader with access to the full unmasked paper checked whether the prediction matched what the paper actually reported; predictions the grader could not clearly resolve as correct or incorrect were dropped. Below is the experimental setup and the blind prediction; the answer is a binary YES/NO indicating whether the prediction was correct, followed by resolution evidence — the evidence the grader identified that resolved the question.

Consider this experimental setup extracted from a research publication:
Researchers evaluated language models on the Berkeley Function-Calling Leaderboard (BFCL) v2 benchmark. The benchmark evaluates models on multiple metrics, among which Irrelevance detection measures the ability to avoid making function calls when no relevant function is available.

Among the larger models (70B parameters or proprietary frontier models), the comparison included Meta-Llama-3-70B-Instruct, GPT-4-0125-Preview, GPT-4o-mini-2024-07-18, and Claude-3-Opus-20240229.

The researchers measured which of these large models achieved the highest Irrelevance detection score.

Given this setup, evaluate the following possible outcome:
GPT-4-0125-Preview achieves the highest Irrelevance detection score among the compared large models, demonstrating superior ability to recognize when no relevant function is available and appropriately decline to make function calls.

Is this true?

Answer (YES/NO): NO